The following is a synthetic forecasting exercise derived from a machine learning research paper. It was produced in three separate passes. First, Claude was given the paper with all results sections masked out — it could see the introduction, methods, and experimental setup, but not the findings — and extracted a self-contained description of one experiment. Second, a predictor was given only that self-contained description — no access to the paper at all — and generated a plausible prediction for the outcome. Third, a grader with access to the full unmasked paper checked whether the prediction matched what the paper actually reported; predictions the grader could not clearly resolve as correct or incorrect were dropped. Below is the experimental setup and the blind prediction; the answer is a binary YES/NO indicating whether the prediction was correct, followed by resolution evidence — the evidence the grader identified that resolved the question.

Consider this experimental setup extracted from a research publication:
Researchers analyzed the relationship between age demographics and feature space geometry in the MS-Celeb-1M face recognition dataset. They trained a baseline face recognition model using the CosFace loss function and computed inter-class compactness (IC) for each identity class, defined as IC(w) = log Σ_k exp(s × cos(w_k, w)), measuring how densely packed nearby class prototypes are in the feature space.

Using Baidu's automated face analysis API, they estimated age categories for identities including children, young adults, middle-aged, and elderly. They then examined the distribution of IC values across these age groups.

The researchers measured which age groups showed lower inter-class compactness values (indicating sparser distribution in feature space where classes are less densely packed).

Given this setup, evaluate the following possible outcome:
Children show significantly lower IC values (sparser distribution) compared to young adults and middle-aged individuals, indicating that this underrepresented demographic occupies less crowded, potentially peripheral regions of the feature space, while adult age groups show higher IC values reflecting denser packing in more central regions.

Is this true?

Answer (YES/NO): YES